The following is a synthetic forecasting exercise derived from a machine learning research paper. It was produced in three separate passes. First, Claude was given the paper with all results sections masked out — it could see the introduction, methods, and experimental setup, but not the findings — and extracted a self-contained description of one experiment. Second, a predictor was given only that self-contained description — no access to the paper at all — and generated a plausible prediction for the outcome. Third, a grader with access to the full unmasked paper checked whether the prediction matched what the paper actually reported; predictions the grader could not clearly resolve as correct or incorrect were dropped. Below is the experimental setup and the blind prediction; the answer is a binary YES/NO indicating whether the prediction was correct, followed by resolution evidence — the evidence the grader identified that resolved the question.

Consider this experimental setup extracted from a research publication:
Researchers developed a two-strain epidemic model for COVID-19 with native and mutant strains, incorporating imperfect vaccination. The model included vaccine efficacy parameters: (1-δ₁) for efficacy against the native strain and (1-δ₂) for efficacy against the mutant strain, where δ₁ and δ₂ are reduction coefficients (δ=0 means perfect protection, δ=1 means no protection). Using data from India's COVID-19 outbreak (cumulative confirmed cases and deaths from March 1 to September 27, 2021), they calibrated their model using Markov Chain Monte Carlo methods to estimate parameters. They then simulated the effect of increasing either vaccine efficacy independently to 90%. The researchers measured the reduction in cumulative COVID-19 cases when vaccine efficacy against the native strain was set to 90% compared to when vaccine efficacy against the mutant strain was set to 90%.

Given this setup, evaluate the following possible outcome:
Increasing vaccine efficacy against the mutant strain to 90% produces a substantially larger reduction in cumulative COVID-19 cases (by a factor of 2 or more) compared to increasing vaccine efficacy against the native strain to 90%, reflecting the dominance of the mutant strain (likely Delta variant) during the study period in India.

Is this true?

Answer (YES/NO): NO